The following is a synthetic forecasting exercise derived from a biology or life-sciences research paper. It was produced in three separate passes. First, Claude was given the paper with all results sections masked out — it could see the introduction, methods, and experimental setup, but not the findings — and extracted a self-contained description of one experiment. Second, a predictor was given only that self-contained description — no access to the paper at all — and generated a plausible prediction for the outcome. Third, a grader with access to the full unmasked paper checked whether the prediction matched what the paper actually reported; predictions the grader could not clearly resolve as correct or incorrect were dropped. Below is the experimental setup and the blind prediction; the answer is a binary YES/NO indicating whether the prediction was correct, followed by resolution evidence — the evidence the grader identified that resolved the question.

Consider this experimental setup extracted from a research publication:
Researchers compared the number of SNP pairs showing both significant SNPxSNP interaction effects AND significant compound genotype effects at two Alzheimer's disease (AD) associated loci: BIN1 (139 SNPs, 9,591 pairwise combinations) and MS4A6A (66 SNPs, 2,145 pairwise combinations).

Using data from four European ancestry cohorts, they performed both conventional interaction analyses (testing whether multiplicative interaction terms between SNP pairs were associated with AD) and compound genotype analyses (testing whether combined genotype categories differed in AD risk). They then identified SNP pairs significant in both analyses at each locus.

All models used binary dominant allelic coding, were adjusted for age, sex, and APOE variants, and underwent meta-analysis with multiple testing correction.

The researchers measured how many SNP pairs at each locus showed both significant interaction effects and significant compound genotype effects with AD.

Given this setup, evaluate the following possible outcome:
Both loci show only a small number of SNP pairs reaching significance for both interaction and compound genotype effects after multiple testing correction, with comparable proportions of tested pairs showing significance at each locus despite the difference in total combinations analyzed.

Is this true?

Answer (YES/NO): YES